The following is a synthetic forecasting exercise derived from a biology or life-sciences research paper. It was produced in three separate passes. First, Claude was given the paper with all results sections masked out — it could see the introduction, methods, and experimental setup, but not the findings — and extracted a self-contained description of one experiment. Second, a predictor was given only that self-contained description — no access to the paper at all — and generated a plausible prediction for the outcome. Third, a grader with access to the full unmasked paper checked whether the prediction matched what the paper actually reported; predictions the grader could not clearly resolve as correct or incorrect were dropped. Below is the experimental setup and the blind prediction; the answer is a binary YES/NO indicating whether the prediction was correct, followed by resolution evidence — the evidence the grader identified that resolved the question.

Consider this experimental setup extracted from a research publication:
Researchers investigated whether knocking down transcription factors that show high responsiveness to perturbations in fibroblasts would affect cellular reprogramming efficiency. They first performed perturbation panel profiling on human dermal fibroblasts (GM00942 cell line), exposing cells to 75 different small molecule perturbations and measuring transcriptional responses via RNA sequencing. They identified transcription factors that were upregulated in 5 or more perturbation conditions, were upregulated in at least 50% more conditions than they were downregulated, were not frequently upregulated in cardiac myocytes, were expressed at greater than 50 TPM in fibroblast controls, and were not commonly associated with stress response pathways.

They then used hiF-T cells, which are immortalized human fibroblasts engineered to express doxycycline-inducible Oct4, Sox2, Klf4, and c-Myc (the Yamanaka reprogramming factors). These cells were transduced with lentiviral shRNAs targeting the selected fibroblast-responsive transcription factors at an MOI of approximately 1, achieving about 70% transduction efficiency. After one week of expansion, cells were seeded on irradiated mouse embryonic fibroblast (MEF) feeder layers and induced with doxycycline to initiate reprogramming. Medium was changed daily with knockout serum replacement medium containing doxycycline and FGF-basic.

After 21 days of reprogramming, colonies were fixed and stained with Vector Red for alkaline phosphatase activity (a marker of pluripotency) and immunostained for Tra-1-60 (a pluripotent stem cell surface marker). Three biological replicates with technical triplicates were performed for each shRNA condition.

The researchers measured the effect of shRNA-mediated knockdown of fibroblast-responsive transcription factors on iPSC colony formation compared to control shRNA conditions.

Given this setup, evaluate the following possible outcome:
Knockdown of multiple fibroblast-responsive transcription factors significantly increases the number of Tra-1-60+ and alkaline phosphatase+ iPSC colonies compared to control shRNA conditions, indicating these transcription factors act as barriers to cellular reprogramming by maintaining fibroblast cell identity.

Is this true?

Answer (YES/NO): YES